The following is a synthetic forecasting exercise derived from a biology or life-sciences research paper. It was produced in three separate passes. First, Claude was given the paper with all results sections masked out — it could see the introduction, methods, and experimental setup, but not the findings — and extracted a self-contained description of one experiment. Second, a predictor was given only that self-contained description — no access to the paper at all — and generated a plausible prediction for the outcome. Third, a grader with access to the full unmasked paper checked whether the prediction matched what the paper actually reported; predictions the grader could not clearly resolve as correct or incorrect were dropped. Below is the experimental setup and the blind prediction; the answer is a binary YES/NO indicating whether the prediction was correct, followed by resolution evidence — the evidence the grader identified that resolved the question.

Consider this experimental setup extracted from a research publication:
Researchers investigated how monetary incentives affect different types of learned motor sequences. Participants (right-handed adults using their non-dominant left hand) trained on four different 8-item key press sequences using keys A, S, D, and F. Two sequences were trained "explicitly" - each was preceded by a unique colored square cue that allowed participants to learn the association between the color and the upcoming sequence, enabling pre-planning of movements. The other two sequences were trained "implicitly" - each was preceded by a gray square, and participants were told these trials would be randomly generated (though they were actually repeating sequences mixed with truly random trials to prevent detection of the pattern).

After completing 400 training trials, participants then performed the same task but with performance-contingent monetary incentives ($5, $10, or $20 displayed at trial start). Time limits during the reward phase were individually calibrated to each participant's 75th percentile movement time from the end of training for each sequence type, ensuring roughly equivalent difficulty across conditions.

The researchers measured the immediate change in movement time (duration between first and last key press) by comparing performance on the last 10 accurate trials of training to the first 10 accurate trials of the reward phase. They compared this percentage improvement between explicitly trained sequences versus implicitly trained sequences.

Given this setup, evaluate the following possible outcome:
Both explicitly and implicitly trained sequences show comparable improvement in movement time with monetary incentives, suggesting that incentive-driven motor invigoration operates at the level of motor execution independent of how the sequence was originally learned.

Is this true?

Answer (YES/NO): NO